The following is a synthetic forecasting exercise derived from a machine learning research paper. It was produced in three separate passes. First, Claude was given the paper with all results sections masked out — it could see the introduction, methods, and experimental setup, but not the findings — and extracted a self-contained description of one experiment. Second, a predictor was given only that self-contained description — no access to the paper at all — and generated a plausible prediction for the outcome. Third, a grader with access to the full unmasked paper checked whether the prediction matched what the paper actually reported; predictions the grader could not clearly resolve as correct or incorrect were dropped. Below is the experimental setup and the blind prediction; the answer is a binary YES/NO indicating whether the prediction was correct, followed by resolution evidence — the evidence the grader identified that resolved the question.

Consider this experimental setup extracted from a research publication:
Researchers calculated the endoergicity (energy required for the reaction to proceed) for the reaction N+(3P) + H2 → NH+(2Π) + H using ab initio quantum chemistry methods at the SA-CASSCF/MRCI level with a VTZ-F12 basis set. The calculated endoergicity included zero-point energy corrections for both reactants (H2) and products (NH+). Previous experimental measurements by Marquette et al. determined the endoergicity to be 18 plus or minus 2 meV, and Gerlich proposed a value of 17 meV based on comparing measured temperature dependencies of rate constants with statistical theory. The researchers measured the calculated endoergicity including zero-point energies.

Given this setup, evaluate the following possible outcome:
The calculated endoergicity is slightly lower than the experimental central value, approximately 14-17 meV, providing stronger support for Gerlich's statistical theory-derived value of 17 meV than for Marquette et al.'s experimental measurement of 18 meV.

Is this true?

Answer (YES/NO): NO